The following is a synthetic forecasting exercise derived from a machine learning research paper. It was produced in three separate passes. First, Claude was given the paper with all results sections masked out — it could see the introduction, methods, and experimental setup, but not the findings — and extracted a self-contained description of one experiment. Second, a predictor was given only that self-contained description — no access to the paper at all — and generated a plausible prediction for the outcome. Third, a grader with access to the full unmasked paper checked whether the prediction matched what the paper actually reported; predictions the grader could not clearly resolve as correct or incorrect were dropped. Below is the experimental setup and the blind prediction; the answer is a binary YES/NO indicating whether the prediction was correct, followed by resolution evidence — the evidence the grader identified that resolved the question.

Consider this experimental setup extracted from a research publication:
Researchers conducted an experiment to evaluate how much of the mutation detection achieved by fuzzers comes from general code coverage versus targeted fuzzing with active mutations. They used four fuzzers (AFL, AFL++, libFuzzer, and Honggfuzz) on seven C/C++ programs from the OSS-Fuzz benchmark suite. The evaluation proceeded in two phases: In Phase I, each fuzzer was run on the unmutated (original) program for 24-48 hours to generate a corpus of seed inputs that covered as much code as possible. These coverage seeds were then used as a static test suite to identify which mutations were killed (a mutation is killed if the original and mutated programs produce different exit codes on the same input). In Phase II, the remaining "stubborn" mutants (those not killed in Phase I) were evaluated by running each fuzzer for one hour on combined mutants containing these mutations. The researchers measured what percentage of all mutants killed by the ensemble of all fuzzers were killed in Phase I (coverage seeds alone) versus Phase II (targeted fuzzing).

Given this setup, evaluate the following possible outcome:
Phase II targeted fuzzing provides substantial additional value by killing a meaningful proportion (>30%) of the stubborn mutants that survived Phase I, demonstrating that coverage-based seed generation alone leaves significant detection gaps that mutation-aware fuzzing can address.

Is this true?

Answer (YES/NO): NO